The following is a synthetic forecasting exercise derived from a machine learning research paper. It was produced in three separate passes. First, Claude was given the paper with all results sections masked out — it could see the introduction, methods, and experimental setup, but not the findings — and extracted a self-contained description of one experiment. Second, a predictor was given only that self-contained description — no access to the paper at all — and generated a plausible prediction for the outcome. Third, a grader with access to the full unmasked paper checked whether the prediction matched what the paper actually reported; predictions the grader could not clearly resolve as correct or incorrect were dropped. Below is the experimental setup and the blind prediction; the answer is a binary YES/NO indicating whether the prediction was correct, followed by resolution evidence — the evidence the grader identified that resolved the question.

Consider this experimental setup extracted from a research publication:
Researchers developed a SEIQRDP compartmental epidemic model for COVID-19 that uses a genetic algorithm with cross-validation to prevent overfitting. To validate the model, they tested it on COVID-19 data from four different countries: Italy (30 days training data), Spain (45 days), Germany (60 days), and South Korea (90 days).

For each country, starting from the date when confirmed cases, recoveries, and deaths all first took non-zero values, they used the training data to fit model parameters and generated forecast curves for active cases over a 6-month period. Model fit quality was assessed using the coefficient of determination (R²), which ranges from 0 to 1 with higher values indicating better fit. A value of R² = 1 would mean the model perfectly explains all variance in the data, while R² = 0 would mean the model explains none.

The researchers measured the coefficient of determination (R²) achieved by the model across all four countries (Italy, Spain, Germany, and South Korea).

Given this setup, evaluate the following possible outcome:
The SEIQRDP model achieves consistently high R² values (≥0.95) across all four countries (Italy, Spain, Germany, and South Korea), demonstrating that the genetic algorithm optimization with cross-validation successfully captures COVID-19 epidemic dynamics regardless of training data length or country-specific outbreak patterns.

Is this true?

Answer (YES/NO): NO